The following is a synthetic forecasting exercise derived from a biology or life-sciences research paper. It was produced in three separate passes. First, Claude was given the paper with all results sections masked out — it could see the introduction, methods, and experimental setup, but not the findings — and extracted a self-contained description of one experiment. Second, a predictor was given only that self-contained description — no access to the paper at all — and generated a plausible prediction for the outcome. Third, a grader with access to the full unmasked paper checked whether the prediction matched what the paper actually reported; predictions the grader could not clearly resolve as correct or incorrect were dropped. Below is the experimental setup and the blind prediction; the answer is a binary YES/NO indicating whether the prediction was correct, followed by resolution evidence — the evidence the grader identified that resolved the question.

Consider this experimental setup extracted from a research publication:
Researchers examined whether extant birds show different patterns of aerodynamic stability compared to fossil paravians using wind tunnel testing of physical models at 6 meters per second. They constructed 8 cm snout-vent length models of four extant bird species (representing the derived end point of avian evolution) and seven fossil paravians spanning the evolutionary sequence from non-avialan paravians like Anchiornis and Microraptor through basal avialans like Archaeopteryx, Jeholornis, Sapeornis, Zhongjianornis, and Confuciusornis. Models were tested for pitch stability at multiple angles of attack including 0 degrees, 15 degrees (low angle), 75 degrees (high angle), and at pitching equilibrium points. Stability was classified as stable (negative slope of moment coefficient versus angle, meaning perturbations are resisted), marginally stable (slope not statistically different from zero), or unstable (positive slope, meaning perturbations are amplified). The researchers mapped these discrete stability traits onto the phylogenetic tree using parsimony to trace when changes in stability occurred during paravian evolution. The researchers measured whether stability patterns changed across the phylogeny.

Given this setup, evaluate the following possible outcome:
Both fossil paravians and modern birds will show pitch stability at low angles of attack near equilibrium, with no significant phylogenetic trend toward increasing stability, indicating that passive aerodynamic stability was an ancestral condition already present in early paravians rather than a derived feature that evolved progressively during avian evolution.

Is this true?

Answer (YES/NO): NO